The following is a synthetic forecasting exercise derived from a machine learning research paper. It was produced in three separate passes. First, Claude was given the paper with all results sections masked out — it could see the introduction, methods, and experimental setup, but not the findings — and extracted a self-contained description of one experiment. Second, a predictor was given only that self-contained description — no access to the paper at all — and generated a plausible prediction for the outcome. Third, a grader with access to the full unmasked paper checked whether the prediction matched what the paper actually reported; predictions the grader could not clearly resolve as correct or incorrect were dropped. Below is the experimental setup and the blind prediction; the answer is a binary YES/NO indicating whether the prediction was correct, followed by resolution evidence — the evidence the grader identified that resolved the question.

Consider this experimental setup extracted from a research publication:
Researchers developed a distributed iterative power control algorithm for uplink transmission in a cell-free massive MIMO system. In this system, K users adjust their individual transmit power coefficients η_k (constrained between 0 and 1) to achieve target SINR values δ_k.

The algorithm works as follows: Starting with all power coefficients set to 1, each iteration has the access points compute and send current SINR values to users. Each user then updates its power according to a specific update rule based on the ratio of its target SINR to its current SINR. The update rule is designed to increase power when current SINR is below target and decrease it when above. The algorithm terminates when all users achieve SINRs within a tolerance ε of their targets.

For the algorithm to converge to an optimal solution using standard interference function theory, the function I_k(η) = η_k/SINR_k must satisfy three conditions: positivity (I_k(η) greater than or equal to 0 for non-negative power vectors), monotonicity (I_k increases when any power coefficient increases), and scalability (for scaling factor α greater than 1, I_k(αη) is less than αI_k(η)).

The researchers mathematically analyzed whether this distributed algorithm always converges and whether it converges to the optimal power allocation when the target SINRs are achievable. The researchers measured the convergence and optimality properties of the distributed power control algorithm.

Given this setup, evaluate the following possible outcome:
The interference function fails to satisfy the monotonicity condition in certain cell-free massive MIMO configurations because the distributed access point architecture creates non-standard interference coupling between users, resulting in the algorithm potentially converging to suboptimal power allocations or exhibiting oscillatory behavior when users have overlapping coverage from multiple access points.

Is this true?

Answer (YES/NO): NO